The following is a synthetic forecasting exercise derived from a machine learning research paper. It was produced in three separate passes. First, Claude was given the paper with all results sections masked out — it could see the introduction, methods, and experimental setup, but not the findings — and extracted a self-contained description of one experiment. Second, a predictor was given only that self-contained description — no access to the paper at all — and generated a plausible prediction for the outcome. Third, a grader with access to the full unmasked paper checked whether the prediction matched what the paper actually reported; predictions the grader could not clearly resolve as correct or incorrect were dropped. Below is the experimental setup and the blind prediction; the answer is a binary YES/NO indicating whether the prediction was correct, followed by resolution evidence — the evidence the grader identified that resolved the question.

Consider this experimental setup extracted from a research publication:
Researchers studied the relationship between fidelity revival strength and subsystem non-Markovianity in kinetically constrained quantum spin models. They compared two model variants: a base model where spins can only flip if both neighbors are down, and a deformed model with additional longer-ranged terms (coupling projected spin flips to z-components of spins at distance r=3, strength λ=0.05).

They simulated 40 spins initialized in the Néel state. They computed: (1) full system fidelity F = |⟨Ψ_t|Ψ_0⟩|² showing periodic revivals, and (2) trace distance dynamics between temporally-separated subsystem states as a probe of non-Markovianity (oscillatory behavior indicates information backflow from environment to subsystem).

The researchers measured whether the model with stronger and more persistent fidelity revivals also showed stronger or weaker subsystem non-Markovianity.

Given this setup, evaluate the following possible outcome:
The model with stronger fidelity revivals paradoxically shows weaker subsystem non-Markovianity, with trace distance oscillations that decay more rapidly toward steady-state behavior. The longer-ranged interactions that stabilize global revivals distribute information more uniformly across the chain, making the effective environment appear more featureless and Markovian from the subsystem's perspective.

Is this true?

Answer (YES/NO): NO